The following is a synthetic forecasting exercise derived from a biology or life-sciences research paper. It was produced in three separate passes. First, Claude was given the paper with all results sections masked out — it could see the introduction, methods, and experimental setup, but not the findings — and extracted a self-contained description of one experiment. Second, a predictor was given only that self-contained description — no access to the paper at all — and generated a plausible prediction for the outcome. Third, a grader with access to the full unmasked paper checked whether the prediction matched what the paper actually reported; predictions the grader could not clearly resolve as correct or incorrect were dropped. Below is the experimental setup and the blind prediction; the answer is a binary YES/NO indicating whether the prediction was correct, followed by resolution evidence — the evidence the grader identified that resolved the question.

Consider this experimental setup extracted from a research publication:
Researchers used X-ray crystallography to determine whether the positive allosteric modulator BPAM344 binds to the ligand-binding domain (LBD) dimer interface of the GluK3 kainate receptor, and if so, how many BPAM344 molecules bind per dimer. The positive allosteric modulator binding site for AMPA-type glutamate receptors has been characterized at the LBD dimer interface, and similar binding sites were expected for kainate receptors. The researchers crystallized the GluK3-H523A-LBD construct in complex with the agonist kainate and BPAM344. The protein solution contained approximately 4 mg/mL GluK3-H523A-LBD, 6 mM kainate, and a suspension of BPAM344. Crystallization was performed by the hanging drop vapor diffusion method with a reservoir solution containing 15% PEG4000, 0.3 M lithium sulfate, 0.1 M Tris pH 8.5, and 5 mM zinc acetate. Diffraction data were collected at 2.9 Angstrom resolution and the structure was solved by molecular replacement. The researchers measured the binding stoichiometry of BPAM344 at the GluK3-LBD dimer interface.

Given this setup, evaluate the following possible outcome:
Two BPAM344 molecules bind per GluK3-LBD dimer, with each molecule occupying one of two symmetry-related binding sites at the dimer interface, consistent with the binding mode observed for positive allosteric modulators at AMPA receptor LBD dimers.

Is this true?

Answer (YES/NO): YES